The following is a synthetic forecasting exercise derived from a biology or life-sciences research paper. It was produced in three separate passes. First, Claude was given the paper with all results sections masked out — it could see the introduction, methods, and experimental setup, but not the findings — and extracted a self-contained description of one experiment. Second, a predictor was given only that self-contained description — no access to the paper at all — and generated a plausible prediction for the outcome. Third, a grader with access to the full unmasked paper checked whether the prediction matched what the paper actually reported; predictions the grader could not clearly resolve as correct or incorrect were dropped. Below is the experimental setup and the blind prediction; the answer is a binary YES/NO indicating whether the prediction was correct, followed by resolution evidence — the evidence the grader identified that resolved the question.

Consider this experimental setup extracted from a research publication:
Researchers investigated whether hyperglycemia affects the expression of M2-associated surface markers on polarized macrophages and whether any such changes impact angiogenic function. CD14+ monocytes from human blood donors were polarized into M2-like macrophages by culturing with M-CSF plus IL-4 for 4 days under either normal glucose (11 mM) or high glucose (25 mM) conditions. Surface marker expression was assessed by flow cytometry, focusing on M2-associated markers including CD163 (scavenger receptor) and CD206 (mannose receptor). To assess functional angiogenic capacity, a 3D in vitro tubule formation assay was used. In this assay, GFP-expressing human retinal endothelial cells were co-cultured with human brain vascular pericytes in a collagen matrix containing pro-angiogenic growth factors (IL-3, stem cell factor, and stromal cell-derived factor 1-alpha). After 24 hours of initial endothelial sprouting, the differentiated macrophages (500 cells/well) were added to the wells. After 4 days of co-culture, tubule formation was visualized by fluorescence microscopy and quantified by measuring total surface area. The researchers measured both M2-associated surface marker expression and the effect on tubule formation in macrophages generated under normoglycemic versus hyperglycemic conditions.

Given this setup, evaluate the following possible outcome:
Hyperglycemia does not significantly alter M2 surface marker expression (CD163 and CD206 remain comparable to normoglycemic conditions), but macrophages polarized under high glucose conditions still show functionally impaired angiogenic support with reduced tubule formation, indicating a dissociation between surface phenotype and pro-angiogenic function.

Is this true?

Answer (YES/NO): NO